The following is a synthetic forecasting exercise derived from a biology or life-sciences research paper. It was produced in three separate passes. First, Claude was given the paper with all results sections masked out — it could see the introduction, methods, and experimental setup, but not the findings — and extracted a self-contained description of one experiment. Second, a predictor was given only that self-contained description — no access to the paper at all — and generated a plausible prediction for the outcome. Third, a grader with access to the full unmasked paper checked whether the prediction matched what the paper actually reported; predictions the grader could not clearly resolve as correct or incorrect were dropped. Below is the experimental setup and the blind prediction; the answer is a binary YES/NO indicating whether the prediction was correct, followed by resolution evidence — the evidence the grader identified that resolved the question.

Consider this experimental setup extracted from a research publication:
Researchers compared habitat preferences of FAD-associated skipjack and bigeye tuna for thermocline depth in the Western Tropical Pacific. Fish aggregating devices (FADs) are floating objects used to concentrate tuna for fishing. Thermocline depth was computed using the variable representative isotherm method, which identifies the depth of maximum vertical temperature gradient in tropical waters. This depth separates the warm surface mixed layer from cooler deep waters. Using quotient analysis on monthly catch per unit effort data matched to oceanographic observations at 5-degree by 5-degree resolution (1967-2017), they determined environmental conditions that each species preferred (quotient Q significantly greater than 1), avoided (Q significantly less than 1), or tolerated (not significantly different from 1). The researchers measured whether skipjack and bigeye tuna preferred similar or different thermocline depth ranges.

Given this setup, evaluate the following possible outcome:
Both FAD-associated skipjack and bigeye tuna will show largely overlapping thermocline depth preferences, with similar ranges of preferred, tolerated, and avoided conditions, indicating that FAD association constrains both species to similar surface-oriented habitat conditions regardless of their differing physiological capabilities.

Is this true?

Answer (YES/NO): NO